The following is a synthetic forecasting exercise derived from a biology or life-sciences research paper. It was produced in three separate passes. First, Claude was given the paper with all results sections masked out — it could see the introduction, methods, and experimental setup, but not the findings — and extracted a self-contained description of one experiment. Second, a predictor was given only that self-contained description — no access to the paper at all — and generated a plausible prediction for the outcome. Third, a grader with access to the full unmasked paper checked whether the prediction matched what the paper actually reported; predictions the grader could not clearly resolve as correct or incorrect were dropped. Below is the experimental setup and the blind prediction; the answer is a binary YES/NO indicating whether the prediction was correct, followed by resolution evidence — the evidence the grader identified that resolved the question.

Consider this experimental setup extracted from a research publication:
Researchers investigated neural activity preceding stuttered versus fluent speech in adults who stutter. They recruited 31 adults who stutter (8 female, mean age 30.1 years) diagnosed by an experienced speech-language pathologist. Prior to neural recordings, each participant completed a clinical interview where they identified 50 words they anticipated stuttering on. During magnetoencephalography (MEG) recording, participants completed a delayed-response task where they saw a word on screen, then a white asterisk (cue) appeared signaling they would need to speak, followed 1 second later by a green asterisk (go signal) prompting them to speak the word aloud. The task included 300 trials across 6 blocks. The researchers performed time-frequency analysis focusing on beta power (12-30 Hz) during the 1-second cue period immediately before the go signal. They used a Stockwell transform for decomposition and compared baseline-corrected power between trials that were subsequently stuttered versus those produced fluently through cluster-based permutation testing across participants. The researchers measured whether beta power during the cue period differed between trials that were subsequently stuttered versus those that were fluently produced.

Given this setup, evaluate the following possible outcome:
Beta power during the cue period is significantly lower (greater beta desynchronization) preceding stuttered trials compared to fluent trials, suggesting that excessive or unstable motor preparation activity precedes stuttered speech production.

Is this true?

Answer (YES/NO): NO